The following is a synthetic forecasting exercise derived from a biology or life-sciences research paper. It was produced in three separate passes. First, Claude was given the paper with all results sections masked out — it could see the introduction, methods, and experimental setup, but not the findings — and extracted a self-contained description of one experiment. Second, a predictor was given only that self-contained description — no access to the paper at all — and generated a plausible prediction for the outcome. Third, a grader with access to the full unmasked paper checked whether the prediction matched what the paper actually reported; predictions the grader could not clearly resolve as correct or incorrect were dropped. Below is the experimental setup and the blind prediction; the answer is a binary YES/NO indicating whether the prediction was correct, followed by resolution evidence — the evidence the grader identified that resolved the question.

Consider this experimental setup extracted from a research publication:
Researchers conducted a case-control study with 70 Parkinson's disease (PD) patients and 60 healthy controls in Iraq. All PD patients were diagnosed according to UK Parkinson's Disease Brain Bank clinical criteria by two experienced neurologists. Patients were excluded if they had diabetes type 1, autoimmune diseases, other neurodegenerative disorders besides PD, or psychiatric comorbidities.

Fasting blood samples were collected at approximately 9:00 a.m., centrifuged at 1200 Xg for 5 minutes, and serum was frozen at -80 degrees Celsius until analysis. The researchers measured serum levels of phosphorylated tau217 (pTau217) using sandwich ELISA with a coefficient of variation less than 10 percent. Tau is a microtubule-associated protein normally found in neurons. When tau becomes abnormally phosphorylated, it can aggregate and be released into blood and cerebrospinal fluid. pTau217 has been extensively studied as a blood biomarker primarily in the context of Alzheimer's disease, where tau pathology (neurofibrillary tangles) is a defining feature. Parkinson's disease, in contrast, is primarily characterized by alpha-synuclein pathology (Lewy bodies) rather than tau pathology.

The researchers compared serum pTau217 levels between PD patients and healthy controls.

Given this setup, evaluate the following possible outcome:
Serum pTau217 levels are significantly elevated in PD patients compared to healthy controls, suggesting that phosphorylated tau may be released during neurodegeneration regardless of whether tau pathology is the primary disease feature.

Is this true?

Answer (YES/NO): YES